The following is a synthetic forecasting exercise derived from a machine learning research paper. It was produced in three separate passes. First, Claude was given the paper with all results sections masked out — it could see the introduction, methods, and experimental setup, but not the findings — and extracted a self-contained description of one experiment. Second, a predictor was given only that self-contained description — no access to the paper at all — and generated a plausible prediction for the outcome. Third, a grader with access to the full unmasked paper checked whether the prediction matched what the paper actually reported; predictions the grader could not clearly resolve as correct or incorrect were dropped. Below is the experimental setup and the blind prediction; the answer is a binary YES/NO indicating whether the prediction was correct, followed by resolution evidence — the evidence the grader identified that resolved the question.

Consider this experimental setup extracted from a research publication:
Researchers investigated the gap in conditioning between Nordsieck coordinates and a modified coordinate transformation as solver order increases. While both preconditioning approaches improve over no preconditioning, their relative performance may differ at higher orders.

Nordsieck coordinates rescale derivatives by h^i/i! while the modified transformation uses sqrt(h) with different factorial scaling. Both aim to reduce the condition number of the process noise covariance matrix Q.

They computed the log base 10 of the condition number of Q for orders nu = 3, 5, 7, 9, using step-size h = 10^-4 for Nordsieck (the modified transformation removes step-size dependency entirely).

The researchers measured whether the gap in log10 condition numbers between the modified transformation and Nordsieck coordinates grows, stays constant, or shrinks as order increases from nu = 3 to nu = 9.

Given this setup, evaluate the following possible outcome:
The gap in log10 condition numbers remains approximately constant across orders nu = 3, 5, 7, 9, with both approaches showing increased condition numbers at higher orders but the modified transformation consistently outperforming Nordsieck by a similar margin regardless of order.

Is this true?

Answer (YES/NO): NO